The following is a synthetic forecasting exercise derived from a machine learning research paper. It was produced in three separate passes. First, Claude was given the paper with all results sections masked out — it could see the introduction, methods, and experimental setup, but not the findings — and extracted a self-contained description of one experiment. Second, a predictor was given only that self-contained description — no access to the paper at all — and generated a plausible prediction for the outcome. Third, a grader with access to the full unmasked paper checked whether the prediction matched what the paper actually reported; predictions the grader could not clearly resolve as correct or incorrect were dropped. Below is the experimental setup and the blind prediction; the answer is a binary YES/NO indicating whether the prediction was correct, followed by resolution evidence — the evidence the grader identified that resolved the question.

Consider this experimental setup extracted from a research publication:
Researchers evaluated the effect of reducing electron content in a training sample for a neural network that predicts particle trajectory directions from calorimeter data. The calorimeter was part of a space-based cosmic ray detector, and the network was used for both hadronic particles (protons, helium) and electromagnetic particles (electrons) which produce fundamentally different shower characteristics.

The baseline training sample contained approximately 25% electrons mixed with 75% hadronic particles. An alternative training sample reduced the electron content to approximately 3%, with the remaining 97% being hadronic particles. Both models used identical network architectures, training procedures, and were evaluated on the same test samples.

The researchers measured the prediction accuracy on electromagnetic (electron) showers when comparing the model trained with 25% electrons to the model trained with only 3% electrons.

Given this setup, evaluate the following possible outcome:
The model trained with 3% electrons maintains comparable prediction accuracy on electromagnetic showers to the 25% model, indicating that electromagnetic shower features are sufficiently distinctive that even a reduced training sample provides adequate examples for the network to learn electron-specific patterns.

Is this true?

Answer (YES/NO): NO